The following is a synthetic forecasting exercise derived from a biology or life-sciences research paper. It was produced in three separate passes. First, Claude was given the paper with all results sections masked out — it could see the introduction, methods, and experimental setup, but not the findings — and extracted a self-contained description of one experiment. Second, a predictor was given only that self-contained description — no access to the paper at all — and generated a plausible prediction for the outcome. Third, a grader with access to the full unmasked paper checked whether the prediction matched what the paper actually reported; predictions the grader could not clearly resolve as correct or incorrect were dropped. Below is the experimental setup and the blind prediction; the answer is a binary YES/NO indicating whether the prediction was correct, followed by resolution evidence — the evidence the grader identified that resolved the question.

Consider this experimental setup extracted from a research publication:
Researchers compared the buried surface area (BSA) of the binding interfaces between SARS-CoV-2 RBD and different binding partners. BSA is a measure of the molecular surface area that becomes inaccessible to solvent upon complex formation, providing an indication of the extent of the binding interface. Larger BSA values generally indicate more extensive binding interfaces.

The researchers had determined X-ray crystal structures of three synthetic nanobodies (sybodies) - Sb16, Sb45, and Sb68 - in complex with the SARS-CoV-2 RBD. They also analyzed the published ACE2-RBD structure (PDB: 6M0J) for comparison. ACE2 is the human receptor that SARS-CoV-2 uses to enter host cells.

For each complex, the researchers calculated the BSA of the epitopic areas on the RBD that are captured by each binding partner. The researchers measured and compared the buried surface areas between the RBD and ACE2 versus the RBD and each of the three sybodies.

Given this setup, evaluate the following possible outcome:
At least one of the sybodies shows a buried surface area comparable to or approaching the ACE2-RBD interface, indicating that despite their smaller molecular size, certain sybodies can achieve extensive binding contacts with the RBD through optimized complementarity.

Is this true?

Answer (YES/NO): YES